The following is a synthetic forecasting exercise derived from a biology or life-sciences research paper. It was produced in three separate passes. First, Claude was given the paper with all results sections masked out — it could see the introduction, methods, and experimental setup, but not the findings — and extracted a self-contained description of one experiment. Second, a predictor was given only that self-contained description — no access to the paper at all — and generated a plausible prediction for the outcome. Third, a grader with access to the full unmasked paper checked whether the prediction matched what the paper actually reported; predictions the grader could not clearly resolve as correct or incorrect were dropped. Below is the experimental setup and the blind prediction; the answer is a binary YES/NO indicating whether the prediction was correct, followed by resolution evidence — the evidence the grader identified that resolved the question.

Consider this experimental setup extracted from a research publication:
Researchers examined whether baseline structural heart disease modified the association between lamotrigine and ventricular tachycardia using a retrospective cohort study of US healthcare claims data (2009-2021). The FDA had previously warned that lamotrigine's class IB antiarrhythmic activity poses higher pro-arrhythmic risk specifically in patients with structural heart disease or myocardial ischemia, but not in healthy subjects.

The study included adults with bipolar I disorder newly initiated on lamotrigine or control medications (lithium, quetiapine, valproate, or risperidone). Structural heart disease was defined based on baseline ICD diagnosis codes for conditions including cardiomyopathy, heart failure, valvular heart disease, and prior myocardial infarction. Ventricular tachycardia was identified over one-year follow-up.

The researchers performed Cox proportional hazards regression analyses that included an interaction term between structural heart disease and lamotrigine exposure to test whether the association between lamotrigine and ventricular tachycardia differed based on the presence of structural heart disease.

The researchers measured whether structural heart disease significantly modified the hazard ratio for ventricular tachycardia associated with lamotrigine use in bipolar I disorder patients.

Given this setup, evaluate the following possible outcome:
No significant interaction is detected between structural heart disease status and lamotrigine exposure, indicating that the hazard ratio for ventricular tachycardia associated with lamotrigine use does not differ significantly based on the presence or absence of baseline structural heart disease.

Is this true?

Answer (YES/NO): YES